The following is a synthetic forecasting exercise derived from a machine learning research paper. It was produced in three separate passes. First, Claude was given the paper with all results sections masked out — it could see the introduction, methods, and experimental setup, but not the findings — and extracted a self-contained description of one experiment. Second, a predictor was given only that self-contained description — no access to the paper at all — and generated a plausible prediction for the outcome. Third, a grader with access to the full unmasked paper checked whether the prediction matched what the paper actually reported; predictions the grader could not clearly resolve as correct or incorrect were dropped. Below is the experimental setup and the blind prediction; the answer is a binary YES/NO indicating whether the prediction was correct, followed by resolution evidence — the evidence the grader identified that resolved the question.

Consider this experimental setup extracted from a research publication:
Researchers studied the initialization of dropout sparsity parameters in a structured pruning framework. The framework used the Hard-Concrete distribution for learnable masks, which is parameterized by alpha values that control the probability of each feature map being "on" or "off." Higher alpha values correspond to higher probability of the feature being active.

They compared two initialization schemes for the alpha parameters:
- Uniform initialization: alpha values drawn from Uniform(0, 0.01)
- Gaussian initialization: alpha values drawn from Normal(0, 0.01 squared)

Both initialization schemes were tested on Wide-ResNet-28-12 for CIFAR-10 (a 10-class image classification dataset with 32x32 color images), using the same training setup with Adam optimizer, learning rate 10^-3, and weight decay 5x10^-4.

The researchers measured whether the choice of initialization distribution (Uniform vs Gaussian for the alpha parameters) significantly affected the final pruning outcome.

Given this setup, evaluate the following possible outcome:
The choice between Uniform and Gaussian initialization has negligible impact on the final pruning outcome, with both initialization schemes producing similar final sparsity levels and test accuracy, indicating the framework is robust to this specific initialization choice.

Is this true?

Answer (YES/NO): YES